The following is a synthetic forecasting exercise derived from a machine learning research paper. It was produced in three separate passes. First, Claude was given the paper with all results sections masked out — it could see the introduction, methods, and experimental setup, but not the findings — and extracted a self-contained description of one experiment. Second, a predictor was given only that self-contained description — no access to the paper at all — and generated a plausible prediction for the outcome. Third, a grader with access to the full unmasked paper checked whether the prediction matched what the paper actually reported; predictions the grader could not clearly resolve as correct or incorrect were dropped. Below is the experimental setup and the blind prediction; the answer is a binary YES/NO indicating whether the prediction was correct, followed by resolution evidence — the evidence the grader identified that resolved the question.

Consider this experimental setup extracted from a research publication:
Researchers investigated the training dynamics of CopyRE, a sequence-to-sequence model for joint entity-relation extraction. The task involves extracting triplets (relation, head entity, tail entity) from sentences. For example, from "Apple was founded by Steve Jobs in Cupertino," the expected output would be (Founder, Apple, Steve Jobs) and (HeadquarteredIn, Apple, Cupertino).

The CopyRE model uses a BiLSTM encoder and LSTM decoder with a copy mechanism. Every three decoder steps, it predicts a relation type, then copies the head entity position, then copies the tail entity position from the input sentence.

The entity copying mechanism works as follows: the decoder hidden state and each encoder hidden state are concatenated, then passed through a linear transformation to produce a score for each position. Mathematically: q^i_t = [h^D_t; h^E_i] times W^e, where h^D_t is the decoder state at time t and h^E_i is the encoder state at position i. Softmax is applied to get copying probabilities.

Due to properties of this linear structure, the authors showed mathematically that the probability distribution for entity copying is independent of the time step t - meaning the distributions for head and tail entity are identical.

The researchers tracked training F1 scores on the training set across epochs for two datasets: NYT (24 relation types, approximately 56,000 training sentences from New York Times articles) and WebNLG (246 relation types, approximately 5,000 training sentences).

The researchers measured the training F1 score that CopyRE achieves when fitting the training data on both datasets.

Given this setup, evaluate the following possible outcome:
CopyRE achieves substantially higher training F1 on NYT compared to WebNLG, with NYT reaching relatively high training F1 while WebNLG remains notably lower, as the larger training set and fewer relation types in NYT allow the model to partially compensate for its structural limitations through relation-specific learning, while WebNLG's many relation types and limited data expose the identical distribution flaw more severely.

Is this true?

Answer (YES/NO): YES